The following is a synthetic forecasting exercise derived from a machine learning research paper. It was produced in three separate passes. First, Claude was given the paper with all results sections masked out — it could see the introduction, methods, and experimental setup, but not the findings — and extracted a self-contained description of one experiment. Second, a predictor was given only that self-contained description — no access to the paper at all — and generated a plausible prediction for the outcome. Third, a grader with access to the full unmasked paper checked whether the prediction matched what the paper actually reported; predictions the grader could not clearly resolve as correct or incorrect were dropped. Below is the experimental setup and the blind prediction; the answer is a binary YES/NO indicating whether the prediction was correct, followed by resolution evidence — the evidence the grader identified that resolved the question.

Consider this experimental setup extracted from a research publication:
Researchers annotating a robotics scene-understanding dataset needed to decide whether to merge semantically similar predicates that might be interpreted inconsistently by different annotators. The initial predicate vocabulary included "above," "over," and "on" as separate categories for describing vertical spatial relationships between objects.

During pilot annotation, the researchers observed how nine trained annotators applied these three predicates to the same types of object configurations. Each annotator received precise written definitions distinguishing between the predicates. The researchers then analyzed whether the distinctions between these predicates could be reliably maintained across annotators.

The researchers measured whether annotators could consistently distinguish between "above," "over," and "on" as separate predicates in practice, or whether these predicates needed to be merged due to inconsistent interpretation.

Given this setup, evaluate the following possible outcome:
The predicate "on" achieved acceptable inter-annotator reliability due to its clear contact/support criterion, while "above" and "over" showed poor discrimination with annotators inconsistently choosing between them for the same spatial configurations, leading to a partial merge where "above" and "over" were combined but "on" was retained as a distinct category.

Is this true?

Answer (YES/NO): NO